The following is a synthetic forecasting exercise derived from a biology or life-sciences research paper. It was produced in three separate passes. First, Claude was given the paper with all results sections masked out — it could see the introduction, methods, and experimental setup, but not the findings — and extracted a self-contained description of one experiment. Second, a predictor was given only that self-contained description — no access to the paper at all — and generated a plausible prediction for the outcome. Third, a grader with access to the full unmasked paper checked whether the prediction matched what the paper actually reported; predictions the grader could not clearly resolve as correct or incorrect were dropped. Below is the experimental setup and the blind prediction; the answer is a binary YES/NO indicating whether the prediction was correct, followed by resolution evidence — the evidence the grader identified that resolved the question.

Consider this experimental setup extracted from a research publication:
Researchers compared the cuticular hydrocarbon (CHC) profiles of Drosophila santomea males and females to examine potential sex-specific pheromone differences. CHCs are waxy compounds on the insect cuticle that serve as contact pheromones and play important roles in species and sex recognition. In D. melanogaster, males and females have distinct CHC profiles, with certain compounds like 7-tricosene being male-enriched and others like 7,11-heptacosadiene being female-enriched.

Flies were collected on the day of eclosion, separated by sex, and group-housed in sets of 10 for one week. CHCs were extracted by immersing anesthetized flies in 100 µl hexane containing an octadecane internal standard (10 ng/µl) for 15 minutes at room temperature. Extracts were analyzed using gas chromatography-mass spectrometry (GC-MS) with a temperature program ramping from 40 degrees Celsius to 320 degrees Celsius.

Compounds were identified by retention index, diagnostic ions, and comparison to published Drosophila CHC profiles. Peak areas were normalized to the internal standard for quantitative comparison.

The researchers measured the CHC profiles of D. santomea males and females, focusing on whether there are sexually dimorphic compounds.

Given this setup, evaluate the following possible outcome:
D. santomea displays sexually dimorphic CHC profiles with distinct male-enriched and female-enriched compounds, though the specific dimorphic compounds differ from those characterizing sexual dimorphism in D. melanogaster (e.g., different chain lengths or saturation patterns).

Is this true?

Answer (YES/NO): NO